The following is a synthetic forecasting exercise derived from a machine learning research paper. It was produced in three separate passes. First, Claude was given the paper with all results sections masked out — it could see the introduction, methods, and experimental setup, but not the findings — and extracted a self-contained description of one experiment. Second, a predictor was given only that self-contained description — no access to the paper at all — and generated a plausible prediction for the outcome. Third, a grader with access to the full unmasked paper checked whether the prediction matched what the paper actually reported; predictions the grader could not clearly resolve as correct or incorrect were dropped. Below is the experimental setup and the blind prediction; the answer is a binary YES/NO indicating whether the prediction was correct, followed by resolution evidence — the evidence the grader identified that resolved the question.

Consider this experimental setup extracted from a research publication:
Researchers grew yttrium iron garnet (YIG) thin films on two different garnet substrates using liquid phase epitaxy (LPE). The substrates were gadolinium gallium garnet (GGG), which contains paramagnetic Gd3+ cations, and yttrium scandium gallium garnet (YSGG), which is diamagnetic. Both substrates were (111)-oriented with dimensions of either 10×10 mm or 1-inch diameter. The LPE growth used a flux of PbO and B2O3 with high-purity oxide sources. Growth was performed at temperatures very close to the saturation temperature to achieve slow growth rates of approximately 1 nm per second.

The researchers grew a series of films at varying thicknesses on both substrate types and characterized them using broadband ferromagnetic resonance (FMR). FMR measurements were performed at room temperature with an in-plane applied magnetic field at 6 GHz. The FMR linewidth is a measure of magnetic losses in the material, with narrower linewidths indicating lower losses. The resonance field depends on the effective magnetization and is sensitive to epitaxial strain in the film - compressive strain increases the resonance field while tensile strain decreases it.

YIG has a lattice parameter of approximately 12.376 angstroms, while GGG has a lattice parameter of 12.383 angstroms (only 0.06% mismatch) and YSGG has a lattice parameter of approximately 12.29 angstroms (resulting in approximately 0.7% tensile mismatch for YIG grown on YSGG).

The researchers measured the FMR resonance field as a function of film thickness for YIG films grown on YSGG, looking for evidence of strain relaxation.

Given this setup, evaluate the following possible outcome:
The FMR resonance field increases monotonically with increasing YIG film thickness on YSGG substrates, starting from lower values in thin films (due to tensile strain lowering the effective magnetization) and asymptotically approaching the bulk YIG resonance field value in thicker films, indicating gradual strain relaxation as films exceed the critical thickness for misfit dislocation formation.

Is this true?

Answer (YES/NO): NO